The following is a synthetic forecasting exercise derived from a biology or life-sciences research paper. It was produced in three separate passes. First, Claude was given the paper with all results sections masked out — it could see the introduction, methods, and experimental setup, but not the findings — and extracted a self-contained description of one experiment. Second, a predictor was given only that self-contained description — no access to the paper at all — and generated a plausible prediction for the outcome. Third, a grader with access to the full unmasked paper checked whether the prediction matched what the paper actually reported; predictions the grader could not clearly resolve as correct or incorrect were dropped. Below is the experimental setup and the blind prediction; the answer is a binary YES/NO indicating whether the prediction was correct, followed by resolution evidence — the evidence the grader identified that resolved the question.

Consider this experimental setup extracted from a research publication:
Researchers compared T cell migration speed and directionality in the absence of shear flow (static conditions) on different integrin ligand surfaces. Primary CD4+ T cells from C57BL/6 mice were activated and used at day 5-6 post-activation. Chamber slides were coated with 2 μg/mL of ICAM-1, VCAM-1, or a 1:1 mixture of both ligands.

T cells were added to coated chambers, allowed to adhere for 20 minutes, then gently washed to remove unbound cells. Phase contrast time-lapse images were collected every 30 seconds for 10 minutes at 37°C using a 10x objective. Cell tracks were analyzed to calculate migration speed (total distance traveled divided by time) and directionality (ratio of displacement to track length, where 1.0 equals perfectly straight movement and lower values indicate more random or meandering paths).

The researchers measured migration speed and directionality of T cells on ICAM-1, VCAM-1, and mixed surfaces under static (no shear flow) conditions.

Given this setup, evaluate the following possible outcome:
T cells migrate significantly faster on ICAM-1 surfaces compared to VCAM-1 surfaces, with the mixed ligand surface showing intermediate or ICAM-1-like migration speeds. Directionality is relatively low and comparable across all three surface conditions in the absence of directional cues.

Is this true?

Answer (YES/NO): NO